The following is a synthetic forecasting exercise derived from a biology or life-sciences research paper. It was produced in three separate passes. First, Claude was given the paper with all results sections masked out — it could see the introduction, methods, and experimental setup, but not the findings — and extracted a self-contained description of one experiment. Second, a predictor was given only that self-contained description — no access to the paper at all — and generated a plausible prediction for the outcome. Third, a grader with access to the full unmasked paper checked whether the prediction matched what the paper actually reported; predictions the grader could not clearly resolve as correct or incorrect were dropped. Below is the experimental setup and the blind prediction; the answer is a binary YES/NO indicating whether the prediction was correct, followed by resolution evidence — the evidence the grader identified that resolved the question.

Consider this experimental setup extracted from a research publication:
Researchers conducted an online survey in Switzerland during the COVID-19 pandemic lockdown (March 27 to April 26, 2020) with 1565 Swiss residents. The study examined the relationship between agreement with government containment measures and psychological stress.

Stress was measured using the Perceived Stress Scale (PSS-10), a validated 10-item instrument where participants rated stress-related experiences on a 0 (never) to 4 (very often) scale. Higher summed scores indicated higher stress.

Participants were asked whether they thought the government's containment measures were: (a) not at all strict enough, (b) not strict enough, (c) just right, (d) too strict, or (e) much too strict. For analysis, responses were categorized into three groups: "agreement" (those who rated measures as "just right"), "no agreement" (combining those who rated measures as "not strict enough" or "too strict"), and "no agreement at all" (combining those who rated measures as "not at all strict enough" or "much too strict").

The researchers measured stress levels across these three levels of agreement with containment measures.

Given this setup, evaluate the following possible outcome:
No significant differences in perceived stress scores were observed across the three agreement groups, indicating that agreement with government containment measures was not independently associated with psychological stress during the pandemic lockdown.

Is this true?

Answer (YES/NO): NO